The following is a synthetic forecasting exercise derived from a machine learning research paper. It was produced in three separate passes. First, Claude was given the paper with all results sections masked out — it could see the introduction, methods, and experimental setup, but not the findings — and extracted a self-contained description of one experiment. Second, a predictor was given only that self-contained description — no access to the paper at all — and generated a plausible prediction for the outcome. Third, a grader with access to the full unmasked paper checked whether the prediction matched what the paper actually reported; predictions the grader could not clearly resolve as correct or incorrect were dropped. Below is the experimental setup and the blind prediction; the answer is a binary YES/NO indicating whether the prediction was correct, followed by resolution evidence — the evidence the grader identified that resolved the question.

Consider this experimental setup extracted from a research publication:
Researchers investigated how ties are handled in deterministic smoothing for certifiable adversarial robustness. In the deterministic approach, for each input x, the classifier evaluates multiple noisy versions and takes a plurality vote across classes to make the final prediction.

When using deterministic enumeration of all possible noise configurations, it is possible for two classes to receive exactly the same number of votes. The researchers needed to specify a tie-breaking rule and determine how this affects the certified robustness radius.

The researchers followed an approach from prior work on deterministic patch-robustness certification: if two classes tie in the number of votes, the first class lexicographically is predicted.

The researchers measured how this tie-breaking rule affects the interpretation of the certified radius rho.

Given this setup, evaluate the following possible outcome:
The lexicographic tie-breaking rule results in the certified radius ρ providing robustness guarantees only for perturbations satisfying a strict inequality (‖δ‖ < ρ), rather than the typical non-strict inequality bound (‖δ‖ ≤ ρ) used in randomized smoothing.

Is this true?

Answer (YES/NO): NO